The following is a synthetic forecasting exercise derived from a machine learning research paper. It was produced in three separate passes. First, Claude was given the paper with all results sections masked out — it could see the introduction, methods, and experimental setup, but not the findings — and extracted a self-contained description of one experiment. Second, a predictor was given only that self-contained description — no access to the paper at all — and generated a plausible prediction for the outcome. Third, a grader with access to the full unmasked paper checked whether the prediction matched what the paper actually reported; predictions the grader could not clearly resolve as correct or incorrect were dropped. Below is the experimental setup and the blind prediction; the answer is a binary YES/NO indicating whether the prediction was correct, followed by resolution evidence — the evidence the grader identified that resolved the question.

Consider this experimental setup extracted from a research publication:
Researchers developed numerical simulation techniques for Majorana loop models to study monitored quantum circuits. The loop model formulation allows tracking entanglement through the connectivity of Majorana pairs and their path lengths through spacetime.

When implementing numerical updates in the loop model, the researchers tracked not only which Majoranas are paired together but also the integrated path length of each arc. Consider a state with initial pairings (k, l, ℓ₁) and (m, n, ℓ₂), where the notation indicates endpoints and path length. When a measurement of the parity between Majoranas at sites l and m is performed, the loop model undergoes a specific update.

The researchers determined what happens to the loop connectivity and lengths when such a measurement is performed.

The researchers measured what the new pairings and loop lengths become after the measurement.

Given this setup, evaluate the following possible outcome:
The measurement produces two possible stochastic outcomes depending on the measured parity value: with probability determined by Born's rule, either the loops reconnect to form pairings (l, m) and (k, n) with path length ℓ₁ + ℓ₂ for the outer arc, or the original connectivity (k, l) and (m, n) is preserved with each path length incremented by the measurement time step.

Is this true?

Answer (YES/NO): NO